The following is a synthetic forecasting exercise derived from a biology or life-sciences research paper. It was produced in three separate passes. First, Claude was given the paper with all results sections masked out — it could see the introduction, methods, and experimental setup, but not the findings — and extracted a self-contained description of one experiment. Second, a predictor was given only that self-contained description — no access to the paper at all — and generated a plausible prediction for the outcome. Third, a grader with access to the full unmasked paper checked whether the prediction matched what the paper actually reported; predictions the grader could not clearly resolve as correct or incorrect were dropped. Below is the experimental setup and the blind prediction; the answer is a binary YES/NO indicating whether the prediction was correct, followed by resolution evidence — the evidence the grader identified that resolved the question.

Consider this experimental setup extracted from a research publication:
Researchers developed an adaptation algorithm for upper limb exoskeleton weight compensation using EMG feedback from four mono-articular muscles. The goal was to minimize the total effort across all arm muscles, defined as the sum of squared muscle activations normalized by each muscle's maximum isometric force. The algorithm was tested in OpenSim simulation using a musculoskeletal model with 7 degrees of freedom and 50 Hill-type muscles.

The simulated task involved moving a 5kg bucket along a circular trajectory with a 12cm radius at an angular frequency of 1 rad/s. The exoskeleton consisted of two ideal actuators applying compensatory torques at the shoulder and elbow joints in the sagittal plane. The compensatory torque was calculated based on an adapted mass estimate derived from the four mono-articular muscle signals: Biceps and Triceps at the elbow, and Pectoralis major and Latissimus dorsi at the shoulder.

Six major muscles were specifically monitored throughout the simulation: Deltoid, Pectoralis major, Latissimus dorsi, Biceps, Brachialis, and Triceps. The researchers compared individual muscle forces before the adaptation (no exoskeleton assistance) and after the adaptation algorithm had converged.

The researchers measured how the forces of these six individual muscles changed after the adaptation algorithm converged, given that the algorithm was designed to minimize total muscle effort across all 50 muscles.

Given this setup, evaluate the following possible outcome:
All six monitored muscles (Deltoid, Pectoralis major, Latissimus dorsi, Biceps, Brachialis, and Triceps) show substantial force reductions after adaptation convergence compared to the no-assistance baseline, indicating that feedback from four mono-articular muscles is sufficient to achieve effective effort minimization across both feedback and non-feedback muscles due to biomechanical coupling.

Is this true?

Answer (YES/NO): NO